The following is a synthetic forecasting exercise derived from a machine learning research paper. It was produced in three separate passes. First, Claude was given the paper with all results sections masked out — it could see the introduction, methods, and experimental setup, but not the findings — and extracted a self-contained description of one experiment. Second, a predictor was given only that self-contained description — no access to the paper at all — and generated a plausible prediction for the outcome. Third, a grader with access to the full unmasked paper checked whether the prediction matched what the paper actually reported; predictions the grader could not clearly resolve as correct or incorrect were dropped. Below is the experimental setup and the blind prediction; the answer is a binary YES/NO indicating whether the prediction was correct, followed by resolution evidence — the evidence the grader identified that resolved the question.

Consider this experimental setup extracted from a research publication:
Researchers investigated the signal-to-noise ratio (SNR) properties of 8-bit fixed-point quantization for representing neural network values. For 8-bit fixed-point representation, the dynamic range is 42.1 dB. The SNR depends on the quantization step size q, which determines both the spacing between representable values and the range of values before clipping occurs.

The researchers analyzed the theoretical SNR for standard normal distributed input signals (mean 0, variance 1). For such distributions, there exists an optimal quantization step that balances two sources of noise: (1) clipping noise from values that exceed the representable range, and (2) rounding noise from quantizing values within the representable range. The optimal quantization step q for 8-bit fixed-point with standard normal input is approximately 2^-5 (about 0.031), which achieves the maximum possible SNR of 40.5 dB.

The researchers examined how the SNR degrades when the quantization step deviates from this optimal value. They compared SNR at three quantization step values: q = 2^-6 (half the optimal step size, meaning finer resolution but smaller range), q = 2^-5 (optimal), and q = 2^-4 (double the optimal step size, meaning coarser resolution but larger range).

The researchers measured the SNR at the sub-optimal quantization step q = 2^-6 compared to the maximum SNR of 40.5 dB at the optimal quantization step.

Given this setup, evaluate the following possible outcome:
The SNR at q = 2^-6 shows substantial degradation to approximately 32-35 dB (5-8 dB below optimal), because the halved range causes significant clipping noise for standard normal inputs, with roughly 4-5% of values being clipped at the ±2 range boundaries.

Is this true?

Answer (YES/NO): NO